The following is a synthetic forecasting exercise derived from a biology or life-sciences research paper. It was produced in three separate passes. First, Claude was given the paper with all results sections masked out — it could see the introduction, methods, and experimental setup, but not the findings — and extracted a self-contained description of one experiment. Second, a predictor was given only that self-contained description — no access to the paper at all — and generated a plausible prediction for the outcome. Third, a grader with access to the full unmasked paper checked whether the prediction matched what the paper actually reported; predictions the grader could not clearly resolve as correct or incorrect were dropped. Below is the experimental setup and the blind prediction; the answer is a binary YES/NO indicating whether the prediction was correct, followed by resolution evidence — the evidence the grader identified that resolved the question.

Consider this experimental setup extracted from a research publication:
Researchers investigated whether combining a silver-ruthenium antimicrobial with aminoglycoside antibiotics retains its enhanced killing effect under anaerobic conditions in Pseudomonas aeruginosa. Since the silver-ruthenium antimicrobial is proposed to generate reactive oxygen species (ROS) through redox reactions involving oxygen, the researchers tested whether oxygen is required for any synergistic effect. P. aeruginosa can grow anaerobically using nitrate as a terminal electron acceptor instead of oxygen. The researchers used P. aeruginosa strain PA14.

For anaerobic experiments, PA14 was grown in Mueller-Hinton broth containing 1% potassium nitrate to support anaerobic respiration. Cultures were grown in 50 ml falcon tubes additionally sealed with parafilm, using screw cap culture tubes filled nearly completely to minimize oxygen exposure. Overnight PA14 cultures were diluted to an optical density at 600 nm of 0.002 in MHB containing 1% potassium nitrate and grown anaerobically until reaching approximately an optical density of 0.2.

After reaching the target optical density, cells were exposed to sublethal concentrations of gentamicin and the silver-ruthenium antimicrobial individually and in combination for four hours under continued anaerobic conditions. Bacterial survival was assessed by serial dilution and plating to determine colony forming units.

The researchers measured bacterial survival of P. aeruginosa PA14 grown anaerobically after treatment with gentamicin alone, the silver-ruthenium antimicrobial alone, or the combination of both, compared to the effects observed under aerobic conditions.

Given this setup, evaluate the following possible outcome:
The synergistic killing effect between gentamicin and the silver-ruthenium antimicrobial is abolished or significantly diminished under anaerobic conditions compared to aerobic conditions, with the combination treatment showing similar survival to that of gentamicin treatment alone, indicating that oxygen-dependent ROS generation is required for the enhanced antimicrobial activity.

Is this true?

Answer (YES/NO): NO